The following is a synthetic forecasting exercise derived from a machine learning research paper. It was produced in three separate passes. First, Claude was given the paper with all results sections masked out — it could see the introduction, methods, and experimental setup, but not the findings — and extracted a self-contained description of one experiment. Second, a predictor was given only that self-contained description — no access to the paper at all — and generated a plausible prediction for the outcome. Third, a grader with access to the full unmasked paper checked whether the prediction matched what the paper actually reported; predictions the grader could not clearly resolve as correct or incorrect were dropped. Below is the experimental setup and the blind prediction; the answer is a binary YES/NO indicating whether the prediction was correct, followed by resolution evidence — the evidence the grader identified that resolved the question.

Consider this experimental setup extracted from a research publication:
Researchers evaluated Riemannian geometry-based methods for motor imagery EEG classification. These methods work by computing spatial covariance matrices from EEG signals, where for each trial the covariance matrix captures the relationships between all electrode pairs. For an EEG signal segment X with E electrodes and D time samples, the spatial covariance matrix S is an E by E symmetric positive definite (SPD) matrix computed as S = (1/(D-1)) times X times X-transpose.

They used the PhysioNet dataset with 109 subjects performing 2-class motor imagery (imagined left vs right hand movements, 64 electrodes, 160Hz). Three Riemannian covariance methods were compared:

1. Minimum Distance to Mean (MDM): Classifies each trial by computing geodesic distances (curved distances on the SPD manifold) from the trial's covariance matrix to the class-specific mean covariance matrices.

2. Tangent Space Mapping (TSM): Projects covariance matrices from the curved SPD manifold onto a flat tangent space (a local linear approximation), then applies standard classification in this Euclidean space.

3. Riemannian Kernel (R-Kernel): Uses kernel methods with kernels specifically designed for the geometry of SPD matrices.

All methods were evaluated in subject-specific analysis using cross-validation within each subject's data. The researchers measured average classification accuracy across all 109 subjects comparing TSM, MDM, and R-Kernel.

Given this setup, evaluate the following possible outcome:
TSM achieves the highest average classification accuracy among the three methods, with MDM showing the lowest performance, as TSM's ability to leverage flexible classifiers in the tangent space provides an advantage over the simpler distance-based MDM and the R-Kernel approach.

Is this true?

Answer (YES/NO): YES